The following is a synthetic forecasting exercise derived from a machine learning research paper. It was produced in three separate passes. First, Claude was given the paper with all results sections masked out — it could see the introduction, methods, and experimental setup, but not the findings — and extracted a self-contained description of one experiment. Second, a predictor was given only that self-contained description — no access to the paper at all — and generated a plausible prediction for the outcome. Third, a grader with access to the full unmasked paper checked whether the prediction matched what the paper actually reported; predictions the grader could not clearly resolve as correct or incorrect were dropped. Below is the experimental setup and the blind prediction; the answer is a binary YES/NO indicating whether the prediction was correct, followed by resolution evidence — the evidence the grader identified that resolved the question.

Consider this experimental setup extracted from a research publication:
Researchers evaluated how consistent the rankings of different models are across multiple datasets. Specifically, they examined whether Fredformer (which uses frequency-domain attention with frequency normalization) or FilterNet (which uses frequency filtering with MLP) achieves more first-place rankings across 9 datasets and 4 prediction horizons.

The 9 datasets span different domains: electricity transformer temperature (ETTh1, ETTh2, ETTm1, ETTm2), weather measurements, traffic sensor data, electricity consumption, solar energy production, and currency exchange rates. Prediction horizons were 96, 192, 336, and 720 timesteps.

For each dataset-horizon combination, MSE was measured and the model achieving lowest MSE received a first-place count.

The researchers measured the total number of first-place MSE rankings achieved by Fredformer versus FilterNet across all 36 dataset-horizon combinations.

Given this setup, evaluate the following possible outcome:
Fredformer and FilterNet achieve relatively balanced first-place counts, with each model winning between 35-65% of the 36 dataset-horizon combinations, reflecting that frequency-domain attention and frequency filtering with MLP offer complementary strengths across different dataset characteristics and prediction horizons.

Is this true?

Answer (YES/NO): NO